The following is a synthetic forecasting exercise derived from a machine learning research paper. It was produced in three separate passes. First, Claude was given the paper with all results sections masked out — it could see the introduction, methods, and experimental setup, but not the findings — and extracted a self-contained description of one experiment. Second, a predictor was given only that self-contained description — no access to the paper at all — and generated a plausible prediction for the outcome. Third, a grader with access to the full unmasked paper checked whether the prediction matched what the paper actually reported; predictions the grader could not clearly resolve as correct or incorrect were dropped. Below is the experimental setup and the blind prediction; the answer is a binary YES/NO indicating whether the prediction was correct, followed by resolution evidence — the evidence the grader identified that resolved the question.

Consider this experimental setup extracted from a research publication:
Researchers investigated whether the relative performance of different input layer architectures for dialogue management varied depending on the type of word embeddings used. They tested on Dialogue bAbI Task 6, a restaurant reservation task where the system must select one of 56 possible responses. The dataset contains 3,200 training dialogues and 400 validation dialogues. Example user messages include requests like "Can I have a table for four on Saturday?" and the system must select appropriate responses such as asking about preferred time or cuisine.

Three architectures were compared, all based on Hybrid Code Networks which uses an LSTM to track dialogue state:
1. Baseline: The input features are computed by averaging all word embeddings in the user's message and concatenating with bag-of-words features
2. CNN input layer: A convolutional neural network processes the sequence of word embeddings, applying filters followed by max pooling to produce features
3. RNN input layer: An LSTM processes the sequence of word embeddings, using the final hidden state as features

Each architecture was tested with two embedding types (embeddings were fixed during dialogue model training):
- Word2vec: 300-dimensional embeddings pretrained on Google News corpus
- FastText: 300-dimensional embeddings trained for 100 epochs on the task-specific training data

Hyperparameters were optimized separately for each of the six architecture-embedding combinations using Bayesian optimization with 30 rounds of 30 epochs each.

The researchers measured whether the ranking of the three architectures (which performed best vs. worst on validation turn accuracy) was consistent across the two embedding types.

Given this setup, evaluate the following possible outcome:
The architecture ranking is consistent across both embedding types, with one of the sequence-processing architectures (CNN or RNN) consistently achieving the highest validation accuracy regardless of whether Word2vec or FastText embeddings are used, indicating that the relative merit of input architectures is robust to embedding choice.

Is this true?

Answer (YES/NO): NO